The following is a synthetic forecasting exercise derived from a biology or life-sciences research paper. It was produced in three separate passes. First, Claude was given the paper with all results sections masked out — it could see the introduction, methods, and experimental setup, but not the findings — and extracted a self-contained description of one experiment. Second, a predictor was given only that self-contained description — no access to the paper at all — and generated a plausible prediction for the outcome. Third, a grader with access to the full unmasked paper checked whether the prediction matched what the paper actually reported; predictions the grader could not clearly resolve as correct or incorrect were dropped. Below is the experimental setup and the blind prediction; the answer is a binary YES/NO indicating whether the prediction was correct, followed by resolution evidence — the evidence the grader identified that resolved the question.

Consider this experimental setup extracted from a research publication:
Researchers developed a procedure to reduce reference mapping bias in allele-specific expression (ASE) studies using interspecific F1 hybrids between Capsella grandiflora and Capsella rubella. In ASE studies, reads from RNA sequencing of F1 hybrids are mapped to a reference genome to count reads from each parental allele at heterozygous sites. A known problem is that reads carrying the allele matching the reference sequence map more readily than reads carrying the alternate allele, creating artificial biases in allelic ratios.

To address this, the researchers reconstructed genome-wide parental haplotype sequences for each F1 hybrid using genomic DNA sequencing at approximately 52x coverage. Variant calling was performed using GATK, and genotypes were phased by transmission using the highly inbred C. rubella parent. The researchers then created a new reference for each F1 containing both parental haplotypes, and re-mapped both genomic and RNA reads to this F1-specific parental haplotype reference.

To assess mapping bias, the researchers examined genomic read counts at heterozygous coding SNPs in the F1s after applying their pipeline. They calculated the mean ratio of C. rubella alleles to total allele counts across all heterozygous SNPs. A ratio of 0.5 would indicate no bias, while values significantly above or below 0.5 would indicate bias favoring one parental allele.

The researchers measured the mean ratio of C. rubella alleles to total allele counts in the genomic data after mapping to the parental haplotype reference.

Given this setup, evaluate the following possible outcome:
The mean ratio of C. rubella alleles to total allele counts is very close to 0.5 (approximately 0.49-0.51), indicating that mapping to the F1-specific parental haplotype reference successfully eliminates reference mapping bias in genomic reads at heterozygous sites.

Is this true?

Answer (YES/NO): YES